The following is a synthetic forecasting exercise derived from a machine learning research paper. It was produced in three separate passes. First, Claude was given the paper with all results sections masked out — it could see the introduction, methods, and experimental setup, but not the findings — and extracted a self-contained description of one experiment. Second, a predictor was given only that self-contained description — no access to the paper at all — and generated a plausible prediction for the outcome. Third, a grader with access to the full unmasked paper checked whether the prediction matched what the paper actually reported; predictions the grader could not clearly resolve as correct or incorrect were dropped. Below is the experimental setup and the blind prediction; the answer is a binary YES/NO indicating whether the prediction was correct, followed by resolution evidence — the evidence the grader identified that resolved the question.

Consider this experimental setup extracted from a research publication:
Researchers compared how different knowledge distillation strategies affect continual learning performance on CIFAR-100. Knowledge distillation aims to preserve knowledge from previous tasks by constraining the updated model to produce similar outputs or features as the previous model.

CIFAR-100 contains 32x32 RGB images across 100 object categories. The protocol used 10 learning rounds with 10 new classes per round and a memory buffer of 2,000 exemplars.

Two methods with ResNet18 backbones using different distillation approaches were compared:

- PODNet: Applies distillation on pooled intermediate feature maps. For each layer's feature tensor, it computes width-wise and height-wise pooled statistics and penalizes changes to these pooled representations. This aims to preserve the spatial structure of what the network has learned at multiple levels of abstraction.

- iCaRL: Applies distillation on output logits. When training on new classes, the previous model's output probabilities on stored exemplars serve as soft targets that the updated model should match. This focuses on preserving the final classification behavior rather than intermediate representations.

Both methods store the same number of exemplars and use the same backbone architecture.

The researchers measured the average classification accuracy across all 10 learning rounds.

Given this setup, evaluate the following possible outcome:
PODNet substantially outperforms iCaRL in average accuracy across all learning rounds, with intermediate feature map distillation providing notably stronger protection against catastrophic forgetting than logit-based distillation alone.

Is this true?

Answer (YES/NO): NO